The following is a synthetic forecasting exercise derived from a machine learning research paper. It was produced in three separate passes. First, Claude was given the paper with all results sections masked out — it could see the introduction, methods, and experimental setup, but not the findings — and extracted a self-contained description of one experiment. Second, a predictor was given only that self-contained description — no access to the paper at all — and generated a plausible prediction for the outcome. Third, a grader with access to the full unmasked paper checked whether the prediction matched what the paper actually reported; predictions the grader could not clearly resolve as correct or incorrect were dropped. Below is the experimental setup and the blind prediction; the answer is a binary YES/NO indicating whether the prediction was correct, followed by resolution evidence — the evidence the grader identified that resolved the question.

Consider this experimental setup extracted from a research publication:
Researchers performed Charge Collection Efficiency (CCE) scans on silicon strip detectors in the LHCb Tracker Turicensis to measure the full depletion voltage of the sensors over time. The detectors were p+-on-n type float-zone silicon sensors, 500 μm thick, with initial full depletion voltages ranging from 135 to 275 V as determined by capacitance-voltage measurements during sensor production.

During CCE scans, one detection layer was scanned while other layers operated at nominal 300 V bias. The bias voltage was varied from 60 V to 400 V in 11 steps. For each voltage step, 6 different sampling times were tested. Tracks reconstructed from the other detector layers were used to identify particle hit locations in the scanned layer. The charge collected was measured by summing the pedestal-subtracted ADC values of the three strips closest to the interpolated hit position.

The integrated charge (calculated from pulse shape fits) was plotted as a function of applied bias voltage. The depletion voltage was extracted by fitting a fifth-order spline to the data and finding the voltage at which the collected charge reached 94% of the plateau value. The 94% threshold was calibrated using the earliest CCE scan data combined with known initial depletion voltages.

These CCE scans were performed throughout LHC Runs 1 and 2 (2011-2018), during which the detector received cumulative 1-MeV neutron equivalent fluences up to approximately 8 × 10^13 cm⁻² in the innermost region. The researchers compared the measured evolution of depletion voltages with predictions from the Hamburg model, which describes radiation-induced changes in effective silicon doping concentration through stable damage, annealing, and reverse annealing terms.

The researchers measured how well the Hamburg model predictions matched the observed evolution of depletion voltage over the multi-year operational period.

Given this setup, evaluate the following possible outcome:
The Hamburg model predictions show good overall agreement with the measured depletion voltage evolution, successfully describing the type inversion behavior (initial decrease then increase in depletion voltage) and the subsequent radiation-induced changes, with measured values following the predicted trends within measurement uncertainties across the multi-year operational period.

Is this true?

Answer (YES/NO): NO